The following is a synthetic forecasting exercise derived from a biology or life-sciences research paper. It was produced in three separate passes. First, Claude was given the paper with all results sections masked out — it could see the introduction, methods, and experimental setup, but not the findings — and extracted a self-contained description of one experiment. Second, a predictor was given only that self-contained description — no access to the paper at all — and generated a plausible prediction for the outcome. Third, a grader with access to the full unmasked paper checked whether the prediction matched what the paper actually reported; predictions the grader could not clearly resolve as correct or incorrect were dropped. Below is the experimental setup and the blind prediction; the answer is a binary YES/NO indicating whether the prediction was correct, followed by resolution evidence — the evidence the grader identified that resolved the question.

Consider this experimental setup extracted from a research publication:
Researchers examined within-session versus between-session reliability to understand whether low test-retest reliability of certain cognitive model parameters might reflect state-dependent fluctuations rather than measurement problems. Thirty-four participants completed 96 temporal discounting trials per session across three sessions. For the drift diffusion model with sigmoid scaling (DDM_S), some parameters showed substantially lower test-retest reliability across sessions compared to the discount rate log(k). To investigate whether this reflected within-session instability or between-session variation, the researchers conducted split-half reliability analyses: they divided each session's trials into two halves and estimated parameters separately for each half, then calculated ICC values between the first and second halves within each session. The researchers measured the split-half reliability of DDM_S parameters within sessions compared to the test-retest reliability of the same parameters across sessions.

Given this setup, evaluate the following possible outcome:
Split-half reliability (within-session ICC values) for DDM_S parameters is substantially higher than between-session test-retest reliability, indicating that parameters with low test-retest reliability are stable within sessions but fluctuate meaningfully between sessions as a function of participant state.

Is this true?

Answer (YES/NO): YES